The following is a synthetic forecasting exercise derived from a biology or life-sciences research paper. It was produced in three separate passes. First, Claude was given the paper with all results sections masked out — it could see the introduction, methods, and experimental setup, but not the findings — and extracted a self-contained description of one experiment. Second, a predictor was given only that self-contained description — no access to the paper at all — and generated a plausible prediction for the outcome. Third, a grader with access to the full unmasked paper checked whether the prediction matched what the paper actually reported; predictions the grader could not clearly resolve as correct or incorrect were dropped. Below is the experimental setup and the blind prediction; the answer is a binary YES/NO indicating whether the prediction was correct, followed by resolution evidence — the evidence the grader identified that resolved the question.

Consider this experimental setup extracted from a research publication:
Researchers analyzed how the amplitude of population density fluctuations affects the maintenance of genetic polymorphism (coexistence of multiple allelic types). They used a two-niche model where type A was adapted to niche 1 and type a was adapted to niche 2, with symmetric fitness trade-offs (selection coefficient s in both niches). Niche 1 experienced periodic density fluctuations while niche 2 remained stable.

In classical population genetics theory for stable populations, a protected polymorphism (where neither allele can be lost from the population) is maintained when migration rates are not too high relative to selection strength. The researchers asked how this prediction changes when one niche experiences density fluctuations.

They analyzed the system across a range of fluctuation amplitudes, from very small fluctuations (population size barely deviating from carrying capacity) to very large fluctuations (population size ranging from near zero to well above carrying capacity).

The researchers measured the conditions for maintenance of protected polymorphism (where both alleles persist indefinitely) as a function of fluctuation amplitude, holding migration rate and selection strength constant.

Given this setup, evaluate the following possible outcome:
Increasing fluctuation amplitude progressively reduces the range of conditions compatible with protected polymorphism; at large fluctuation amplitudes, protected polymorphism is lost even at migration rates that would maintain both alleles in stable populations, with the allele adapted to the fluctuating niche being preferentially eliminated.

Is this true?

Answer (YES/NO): YES